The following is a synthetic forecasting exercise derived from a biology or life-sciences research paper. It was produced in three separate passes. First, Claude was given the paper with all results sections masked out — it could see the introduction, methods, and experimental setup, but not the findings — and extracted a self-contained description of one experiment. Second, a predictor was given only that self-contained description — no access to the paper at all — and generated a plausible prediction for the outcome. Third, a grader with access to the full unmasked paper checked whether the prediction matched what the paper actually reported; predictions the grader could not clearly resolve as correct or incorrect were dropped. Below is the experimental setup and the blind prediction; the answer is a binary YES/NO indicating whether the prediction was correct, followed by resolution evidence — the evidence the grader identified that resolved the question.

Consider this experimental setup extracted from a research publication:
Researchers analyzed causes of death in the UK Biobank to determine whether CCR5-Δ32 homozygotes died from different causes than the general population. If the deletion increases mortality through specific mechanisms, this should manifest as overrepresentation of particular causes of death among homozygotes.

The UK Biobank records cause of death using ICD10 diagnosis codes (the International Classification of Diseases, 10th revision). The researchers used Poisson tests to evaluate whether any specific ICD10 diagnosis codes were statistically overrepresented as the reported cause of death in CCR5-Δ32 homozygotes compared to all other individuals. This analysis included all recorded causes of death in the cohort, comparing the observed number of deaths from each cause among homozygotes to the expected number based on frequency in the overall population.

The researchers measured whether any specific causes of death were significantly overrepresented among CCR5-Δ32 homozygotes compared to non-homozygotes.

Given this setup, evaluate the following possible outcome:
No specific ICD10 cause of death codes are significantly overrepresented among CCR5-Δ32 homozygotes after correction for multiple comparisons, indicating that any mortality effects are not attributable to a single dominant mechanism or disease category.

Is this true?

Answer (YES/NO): YES